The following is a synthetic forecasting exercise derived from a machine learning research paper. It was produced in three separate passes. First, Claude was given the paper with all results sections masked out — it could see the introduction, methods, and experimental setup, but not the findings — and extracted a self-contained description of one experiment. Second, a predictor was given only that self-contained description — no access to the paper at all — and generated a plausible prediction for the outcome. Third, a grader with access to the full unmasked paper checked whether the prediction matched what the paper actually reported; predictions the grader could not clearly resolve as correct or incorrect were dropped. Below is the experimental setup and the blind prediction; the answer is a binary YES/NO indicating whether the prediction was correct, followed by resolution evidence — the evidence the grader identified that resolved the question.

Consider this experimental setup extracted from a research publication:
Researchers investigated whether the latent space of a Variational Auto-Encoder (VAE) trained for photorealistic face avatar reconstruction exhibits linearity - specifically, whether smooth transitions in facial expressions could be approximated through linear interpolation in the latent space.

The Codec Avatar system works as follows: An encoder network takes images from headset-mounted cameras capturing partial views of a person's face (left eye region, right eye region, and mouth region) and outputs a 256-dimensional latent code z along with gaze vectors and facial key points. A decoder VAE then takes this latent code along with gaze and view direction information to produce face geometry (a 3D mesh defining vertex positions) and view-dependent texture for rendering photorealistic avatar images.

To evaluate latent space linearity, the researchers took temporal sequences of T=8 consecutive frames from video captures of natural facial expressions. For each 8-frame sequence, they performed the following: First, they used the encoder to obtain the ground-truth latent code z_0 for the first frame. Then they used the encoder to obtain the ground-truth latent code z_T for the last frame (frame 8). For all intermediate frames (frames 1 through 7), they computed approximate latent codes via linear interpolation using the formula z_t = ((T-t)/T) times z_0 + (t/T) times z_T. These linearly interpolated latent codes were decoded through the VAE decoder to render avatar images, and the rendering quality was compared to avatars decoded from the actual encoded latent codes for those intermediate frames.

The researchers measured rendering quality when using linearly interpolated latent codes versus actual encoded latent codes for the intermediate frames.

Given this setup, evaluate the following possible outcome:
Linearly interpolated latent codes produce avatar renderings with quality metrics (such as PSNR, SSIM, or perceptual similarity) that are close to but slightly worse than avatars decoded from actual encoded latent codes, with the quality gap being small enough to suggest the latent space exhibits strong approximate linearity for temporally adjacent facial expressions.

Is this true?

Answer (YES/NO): NO